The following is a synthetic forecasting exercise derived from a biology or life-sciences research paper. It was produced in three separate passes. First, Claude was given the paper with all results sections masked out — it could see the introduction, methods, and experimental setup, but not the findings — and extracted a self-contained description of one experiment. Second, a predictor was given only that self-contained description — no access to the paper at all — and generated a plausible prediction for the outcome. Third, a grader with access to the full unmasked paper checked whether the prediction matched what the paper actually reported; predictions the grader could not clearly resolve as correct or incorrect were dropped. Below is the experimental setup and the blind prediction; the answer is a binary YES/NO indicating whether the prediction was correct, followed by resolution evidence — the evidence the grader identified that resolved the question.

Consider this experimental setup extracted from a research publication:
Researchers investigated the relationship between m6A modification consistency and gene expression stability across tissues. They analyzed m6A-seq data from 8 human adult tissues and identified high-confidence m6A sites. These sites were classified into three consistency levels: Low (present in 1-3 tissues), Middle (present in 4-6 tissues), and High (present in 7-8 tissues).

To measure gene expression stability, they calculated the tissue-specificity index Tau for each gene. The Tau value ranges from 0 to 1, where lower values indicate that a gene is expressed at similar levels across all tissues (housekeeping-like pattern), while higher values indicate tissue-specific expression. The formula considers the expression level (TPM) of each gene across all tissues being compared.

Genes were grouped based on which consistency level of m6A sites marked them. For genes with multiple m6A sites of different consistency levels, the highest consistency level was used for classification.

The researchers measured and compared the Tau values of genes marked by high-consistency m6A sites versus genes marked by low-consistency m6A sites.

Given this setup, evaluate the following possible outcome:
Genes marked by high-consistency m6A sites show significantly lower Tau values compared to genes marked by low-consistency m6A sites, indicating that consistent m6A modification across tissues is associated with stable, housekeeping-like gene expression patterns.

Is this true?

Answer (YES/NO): YES